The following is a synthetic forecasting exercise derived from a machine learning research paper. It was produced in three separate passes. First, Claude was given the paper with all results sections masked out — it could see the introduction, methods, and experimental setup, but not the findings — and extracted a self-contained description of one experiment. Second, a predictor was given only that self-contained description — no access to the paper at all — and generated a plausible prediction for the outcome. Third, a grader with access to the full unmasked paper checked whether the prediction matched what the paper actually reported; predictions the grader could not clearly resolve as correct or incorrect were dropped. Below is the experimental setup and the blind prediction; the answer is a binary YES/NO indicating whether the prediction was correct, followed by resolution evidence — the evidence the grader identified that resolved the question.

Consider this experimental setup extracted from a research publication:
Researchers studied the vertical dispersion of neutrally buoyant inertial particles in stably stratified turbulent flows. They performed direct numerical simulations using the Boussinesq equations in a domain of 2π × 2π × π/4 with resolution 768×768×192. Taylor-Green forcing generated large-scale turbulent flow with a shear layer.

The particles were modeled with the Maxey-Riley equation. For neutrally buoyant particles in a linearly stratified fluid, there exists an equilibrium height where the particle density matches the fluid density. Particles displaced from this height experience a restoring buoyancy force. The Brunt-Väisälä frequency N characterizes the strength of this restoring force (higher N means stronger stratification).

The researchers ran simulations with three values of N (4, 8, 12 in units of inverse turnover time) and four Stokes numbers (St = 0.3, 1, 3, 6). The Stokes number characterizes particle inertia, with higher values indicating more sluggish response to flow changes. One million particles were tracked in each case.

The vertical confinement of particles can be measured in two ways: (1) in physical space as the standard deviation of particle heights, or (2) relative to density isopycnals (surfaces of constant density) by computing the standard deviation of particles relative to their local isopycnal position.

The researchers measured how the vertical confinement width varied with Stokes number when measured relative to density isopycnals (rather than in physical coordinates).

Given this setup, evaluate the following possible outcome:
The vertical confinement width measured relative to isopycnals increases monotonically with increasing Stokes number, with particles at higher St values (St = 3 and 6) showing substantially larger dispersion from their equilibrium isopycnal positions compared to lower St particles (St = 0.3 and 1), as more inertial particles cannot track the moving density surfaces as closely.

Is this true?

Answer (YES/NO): NO